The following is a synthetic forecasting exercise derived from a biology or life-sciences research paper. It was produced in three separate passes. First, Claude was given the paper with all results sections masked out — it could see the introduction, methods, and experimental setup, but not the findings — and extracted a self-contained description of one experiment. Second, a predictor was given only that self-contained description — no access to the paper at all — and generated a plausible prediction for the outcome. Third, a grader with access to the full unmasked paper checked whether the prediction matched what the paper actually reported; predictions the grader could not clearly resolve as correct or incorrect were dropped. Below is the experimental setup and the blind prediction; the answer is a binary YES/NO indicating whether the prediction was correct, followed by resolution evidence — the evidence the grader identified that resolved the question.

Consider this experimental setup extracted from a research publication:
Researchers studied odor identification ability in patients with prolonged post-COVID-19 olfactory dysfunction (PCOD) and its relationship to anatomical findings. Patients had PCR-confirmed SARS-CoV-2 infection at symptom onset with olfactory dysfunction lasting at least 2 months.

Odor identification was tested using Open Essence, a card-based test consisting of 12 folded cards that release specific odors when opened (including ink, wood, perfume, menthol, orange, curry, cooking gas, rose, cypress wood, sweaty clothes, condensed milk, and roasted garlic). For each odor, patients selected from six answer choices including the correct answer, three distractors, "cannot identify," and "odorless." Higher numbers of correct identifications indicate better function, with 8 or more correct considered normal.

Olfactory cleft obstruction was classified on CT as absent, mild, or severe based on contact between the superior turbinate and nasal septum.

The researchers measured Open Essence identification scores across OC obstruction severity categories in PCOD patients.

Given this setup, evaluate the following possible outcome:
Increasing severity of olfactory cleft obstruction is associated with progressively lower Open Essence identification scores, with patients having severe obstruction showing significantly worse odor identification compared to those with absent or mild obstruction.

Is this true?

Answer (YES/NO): NO